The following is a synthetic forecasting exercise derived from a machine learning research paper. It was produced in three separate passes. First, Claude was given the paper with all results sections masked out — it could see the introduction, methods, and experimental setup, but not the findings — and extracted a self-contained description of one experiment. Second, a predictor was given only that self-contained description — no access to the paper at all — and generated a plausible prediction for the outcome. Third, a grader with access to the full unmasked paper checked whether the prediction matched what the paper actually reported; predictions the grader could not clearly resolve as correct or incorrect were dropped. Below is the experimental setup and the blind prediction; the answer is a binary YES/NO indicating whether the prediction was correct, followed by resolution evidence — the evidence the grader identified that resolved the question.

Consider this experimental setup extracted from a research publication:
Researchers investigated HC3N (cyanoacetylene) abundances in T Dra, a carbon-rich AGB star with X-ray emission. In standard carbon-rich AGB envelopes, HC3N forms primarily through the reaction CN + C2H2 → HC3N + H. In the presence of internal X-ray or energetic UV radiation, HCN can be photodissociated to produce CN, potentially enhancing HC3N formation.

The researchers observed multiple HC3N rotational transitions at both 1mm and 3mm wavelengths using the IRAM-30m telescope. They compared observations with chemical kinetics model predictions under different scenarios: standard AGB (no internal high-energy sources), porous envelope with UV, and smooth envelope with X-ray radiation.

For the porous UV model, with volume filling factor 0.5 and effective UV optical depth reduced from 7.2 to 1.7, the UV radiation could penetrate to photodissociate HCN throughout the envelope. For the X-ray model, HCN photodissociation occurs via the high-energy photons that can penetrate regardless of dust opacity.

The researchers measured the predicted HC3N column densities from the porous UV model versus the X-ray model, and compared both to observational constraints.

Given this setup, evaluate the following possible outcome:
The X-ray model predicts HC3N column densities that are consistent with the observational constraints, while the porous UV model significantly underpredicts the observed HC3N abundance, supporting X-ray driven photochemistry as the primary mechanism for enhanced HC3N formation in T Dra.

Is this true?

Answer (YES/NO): NO